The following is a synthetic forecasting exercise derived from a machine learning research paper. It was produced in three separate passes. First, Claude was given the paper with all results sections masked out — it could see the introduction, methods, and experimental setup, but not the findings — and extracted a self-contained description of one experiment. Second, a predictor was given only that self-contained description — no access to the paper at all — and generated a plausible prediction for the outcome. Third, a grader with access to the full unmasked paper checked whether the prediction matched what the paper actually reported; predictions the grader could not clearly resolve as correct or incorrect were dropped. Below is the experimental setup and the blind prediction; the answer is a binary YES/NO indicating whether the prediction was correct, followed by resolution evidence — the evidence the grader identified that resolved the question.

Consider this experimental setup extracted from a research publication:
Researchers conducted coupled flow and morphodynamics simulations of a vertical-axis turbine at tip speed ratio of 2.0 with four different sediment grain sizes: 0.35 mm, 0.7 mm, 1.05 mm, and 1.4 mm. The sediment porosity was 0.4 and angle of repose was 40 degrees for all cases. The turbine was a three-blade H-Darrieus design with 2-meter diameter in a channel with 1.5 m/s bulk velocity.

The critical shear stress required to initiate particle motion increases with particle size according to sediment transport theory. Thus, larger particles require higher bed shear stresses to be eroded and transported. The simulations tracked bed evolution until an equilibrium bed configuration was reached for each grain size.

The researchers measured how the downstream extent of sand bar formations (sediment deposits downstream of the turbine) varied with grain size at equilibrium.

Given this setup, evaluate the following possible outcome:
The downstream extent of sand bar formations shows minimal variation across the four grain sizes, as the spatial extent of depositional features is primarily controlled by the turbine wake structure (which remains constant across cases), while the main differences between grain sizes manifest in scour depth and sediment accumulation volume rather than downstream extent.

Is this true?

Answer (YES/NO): YES